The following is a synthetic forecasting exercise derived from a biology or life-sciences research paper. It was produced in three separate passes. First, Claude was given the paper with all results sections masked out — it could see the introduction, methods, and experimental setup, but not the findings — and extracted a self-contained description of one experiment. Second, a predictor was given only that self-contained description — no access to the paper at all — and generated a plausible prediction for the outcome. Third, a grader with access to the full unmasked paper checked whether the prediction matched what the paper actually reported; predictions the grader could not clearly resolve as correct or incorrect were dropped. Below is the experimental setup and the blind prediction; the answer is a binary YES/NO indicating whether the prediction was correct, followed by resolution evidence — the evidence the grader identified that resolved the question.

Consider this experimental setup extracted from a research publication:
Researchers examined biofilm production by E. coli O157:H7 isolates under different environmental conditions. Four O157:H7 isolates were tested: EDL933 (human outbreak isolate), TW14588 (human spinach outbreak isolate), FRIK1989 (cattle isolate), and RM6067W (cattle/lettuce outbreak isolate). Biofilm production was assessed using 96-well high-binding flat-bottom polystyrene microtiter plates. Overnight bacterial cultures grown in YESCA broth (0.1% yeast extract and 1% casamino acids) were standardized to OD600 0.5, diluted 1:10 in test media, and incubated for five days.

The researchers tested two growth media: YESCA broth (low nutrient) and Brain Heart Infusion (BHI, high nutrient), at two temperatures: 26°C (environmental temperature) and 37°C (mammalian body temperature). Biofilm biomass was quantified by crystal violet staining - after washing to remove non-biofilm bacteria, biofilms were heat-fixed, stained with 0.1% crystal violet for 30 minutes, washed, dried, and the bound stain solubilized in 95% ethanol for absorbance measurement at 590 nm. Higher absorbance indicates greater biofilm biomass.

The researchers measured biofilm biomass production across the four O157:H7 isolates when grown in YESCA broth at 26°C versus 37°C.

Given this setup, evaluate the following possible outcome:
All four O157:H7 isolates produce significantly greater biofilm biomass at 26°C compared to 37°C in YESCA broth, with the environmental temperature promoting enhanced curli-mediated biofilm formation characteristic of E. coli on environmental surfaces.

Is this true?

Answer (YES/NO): NO